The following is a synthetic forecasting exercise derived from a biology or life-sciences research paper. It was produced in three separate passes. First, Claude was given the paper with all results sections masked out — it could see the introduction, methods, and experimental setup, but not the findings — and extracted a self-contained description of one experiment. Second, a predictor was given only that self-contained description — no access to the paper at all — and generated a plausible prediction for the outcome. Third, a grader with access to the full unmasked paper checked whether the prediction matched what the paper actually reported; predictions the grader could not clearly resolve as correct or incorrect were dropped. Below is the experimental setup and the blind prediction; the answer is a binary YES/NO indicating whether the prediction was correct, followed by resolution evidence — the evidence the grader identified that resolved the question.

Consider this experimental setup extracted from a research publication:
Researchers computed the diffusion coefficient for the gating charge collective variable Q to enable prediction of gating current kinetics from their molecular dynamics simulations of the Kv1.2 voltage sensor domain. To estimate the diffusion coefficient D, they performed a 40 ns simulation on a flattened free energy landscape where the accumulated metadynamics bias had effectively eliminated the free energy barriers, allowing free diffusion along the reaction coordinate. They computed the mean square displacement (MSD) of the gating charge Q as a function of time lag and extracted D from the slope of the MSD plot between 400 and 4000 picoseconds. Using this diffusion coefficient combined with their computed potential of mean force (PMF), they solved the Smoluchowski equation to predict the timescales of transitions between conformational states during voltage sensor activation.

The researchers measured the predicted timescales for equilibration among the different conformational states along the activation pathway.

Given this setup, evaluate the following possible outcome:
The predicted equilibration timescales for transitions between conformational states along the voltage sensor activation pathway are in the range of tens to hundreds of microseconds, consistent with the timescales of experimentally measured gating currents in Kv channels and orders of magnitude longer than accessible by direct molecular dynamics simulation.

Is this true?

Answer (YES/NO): NO